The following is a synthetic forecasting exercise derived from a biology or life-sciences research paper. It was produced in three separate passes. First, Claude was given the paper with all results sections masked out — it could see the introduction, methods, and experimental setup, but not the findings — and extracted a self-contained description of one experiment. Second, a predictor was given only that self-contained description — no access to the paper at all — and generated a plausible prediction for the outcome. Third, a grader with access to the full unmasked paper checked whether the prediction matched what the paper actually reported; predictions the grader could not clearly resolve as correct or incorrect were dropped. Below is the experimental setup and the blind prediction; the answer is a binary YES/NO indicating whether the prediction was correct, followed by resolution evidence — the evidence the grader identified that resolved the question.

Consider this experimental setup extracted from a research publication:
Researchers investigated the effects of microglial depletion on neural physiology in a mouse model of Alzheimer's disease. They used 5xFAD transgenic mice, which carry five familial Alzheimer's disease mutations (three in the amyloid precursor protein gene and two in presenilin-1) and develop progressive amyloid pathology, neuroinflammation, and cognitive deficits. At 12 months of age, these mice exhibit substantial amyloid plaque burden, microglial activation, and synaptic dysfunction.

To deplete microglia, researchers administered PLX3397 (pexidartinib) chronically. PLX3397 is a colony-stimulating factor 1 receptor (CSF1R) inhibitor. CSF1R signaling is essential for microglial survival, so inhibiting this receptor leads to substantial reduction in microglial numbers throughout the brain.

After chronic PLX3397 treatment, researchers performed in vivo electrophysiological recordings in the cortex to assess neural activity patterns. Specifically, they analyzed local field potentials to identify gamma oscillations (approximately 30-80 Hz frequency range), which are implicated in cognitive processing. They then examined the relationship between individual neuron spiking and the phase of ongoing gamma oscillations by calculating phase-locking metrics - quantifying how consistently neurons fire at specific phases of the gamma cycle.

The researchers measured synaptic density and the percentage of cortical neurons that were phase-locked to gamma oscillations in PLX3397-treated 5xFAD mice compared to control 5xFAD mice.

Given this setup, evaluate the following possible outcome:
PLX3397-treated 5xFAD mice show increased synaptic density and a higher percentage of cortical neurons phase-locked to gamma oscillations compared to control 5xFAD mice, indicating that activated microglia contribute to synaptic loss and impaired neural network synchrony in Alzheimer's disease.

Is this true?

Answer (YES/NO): NO